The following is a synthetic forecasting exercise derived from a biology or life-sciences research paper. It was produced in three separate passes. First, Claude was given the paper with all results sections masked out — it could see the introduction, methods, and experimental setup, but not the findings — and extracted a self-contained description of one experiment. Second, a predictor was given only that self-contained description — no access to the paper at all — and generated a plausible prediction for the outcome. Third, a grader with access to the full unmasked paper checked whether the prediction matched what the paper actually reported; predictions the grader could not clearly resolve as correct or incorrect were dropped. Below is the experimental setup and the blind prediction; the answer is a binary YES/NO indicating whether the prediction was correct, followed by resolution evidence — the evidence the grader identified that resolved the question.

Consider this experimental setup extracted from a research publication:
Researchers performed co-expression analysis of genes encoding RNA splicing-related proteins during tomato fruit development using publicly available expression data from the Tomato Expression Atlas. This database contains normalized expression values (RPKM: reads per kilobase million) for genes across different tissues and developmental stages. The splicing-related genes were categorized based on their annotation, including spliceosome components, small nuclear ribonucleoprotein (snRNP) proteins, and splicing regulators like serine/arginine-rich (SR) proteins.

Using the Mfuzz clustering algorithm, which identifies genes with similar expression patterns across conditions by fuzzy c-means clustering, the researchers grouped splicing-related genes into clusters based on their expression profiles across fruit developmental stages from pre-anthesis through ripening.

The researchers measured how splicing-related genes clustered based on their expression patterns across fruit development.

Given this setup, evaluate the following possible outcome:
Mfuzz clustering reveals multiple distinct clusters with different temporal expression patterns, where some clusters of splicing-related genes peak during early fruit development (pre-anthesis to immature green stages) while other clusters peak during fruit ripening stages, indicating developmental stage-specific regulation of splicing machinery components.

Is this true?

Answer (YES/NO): NO